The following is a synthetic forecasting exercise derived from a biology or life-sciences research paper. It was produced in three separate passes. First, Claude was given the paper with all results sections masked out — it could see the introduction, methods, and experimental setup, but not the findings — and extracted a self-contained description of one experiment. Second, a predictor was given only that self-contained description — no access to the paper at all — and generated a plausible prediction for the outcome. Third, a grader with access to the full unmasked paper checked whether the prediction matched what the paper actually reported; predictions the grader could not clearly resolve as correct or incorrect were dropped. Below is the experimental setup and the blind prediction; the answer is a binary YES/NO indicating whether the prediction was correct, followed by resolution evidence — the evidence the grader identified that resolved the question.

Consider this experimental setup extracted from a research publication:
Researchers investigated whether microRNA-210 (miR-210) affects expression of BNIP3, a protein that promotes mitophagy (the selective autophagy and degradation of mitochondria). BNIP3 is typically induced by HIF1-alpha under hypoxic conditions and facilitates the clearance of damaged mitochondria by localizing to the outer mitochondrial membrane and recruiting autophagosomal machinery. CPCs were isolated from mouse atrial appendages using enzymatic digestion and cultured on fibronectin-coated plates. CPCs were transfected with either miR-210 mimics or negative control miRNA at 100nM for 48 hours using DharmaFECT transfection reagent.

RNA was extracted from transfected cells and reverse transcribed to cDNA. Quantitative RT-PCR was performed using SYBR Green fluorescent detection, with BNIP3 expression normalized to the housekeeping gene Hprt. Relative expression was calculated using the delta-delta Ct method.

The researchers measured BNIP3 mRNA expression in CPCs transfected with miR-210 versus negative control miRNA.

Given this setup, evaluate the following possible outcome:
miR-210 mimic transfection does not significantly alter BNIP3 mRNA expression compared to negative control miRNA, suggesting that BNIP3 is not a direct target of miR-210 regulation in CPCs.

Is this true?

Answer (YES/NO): YES